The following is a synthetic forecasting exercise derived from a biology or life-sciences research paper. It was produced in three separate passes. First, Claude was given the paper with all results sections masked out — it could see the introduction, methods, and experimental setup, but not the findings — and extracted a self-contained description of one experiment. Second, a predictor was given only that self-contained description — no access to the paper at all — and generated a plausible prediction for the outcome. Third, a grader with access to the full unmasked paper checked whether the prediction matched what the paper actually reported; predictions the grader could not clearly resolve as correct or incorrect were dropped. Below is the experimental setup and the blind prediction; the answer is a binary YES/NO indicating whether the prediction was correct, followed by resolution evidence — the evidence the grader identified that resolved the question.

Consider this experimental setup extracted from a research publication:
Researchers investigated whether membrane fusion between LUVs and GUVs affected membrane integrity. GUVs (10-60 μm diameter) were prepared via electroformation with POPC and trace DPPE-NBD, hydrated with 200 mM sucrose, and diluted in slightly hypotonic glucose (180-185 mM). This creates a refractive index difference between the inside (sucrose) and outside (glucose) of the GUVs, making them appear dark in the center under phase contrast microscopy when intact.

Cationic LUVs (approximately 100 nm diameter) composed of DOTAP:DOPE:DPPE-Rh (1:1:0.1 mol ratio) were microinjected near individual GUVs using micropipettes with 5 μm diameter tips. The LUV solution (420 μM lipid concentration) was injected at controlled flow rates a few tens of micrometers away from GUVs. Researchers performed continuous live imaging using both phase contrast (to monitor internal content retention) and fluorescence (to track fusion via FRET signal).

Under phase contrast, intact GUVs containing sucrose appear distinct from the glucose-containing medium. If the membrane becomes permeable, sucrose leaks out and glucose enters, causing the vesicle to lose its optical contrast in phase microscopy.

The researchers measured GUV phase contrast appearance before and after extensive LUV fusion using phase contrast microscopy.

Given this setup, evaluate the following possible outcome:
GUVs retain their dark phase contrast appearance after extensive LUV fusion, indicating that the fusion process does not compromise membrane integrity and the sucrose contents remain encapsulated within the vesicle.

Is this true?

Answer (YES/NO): NO